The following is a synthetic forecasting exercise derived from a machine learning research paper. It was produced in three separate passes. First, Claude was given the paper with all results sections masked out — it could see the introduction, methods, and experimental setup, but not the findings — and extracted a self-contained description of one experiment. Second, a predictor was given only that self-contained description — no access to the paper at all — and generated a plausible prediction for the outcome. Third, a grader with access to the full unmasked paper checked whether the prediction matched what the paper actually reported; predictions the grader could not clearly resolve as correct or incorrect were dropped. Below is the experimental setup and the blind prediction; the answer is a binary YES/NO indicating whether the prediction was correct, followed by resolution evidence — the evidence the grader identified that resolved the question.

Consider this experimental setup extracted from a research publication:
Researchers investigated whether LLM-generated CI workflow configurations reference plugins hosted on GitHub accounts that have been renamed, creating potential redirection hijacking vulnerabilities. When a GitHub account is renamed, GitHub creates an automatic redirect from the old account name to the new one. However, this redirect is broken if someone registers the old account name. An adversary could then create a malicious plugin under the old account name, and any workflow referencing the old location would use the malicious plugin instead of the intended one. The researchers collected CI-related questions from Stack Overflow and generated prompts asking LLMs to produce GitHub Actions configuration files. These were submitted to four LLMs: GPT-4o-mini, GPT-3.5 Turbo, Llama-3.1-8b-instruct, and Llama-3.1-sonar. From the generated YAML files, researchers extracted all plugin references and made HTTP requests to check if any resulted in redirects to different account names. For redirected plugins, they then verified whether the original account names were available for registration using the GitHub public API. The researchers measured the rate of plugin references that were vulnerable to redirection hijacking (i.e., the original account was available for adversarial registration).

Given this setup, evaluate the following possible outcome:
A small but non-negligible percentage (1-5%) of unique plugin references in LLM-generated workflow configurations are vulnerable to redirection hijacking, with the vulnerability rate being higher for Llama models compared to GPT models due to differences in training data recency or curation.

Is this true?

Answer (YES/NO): NO